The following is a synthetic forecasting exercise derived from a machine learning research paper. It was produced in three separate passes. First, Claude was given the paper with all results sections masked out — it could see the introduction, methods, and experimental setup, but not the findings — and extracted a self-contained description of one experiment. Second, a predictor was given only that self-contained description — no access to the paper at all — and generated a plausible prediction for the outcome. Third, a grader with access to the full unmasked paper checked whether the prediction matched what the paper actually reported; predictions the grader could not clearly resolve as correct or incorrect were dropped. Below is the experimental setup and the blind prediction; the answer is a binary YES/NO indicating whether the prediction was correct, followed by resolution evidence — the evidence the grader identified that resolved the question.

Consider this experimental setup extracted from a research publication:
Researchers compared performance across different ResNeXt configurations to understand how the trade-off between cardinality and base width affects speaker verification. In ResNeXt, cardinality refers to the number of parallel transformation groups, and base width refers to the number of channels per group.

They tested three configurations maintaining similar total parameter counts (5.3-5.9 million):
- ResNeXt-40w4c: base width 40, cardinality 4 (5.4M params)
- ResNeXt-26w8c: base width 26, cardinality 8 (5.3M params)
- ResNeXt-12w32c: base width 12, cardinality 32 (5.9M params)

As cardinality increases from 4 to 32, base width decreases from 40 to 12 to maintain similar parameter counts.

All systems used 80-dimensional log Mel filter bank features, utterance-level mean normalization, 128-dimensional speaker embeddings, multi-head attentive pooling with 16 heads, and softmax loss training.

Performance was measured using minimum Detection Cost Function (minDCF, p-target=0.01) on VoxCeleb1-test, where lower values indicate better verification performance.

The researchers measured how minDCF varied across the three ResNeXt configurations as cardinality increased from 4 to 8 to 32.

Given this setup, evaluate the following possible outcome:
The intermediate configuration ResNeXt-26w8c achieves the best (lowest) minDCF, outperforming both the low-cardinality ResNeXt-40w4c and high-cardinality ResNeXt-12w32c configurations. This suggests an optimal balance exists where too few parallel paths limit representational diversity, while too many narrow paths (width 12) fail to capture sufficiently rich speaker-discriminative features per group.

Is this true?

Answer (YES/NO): NO